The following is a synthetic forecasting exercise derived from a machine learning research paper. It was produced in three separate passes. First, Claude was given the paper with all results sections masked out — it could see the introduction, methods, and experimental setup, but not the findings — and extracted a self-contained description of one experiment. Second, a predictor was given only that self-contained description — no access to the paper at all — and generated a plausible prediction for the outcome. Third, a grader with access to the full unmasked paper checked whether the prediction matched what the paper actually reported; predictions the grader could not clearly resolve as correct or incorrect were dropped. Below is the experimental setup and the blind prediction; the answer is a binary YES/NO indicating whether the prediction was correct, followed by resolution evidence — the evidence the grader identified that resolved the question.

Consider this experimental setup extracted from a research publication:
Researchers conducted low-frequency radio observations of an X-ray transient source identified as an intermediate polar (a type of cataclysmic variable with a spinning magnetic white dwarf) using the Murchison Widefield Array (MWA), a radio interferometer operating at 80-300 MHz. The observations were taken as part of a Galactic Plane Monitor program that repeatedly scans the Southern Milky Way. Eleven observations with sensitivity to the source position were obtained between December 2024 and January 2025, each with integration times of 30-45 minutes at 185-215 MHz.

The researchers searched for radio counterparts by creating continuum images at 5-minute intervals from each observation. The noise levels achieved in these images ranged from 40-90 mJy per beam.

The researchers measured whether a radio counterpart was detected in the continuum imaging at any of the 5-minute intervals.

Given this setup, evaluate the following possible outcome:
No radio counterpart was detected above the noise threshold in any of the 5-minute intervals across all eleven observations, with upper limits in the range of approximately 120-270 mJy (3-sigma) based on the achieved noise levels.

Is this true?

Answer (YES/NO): YES